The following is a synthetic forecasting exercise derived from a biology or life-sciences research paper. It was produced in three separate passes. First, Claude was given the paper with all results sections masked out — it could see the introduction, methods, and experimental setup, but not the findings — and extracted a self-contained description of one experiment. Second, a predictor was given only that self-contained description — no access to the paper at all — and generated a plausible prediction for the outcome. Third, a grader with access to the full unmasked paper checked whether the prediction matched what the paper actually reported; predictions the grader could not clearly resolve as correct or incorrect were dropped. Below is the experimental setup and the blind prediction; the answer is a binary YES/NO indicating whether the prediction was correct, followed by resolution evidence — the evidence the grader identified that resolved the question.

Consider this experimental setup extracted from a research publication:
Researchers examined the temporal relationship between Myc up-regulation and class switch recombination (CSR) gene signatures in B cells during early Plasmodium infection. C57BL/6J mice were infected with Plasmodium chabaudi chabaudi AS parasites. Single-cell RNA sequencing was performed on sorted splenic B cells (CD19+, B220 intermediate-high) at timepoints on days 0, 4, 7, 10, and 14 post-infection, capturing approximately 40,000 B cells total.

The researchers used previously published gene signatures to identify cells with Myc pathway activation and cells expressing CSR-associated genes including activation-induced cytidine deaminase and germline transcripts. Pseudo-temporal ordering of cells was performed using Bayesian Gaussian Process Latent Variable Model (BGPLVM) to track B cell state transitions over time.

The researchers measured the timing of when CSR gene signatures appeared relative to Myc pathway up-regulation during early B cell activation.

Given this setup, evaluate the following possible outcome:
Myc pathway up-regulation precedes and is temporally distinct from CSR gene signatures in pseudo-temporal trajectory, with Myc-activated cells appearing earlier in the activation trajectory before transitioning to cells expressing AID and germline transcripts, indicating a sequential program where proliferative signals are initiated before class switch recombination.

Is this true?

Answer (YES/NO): NO